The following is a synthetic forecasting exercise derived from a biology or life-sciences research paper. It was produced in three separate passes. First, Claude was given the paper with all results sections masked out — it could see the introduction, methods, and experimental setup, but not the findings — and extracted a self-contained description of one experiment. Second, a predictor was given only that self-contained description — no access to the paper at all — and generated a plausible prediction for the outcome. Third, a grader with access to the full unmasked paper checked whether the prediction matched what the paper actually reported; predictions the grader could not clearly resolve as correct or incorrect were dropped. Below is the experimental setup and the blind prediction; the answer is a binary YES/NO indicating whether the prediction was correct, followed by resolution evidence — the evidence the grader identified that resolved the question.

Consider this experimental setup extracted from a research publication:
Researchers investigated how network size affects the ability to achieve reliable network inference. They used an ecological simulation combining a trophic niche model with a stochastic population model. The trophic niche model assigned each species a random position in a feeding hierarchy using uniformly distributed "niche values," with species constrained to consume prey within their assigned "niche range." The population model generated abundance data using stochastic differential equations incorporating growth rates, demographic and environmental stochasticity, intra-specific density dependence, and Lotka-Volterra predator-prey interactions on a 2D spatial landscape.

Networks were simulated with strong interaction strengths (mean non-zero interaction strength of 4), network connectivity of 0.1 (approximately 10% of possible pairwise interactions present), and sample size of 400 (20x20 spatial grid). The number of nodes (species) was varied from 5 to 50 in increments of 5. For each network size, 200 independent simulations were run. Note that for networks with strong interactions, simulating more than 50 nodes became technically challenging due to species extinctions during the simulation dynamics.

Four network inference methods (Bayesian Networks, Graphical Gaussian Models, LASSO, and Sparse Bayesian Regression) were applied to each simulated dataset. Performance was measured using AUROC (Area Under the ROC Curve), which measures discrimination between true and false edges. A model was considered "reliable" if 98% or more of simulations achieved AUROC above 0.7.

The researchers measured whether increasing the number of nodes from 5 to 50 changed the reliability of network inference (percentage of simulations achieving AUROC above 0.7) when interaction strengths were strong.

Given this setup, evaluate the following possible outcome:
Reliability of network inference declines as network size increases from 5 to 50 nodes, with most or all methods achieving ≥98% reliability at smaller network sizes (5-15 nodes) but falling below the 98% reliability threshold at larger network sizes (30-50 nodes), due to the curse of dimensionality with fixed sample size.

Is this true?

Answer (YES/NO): NO